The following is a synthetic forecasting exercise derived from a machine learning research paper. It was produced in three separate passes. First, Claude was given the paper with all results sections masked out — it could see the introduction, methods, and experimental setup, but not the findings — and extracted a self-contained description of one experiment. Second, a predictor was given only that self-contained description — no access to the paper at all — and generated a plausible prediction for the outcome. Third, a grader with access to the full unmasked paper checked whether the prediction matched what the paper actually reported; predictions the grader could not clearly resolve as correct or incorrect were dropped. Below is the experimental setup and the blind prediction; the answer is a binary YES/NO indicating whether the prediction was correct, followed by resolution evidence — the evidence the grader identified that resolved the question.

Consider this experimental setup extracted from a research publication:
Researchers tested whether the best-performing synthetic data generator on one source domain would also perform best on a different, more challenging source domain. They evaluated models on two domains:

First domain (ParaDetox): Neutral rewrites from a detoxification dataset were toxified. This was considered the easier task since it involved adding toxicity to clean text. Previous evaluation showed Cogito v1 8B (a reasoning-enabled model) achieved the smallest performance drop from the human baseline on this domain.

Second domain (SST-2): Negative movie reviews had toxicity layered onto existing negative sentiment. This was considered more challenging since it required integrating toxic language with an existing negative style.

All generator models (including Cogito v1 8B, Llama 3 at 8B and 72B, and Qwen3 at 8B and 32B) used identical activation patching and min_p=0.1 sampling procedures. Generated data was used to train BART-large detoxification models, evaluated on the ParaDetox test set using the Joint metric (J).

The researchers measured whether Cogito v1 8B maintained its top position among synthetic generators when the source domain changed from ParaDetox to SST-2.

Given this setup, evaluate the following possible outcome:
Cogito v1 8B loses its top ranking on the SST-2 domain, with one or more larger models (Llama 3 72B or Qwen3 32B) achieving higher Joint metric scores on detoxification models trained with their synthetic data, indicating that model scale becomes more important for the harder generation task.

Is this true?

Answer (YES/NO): YES